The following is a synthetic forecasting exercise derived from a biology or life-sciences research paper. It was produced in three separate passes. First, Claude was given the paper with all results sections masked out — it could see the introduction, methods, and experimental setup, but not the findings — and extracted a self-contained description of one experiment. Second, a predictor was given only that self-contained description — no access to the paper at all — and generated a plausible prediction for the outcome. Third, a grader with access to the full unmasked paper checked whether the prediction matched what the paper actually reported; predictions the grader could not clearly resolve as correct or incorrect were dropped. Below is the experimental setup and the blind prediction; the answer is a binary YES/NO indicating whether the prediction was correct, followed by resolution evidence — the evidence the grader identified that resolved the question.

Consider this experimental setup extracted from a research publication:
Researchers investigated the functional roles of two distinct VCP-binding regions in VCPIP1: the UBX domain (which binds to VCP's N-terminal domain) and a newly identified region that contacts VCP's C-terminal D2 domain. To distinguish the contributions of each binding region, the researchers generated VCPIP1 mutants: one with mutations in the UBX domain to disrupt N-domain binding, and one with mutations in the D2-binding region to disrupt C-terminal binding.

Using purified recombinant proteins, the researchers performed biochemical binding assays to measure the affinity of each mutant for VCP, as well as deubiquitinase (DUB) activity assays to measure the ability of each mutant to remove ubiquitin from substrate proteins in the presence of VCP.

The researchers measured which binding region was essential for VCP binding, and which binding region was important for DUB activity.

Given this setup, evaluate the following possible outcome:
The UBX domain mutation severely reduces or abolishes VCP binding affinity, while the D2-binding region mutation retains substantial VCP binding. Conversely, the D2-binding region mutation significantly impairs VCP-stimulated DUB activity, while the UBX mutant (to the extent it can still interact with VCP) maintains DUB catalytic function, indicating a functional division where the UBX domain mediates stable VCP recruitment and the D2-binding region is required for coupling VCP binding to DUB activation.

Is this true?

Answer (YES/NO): YES